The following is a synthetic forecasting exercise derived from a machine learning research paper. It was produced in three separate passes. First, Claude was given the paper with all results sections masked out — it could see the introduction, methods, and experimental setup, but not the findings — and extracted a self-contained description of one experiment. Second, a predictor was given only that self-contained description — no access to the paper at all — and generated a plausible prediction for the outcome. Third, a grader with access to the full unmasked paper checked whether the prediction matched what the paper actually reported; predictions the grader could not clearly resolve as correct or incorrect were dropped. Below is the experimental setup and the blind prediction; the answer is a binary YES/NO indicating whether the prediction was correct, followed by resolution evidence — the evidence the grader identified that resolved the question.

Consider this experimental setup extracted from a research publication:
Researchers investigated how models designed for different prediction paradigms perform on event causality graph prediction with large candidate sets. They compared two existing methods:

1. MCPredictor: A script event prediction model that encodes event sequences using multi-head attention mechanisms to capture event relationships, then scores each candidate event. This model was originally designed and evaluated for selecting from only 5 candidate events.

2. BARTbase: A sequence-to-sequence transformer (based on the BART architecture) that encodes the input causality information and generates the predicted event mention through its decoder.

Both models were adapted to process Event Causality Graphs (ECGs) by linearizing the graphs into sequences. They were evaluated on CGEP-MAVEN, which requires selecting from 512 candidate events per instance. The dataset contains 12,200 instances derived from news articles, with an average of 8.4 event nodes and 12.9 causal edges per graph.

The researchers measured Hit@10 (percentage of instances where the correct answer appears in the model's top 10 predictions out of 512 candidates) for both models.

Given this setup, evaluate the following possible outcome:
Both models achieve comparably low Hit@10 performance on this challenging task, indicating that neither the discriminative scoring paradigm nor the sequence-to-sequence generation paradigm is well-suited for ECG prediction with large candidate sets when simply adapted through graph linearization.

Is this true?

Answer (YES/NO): NO